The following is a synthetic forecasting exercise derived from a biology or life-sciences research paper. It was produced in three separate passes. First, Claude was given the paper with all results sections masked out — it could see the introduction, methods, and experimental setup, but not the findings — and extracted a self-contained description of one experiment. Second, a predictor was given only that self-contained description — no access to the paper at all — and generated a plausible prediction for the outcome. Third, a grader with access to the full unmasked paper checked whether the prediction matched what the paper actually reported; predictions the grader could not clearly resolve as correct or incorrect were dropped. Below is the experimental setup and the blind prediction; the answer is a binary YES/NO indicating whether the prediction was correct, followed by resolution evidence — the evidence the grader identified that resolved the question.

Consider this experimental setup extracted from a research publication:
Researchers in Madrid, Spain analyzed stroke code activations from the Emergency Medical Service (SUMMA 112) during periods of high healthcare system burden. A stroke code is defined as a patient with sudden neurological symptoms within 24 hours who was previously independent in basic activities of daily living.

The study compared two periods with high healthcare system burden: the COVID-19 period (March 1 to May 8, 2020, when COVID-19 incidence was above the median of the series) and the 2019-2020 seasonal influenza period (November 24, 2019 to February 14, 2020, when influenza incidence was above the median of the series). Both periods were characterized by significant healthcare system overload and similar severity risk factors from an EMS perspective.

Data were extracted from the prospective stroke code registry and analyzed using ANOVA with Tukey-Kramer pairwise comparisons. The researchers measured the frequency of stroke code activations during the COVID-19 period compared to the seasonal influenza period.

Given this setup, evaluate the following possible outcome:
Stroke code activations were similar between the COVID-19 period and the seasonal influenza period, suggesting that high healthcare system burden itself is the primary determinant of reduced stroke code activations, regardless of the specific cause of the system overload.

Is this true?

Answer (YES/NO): NO